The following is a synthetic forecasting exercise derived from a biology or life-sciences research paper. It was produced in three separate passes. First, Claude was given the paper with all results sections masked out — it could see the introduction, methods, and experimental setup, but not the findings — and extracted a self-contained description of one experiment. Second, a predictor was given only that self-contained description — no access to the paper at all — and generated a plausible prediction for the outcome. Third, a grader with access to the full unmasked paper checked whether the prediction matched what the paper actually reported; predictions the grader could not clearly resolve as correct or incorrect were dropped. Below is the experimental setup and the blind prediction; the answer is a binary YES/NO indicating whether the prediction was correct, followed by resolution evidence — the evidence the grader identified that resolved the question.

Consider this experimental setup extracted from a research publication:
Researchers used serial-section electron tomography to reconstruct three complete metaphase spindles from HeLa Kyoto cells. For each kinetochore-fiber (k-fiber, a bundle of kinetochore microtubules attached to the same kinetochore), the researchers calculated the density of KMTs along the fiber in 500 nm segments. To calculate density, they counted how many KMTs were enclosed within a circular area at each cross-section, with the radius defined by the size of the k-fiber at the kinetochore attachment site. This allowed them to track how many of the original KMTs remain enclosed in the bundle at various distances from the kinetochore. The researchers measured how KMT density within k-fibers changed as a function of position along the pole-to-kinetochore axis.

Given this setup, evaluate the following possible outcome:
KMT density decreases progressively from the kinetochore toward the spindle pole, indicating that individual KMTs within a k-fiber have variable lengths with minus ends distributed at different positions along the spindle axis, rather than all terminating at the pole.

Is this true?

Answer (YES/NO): YES